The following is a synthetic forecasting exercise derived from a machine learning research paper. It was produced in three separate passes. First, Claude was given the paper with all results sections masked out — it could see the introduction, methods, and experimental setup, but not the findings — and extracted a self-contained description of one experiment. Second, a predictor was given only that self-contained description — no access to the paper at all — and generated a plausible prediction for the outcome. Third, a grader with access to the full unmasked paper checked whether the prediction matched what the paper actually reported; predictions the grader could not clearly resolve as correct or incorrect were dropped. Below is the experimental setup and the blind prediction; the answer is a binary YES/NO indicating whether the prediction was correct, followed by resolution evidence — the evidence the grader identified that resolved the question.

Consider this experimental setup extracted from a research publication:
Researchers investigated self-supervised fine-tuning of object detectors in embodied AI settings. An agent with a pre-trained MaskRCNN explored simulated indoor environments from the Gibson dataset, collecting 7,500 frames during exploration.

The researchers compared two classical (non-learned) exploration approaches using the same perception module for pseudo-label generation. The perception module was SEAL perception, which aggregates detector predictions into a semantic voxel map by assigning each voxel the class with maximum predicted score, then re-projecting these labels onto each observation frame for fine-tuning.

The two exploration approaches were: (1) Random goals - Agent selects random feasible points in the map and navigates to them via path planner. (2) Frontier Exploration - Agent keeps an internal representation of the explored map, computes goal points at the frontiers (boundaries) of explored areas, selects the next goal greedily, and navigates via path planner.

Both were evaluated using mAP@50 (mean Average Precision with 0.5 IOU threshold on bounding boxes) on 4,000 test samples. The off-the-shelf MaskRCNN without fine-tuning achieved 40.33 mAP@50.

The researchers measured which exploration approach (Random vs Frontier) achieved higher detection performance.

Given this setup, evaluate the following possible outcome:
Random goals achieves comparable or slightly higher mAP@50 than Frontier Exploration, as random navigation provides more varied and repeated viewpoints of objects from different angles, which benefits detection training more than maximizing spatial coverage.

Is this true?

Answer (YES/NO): NO